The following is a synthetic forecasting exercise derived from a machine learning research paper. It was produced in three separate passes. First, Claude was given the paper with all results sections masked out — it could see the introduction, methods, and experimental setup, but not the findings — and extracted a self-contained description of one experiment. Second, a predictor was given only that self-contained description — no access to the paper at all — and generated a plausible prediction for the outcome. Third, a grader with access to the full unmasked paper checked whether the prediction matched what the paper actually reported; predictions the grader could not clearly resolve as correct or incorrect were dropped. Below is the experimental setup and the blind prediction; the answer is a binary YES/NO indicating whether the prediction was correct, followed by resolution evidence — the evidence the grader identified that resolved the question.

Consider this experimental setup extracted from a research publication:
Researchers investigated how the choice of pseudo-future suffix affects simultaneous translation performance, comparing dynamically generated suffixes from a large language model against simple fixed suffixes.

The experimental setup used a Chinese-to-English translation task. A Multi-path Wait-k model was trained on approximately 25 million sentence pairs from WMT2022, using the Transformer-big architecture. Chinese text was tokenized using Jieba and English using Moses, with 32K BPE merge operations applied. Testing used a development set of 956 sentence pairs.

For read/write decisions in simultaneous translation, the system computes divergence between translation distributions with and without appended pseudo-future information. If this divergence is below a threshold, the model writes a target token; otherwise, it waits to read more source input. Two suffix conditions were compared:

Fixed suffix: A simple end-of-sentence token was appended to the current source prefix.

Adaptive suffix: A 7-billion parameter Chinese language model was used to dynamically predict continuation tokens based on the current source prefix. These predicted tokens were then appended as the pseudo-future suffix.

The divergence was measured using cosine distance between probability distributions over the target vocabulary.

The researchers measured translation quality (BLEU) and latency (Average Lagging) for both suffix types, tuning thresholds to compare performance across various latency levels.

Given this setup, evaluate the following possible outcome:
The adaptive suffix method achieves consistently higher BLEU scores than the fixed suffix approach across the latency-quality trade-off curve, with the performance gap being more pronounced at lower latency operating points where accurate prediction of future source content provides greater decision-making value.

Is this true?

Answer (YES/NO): NO